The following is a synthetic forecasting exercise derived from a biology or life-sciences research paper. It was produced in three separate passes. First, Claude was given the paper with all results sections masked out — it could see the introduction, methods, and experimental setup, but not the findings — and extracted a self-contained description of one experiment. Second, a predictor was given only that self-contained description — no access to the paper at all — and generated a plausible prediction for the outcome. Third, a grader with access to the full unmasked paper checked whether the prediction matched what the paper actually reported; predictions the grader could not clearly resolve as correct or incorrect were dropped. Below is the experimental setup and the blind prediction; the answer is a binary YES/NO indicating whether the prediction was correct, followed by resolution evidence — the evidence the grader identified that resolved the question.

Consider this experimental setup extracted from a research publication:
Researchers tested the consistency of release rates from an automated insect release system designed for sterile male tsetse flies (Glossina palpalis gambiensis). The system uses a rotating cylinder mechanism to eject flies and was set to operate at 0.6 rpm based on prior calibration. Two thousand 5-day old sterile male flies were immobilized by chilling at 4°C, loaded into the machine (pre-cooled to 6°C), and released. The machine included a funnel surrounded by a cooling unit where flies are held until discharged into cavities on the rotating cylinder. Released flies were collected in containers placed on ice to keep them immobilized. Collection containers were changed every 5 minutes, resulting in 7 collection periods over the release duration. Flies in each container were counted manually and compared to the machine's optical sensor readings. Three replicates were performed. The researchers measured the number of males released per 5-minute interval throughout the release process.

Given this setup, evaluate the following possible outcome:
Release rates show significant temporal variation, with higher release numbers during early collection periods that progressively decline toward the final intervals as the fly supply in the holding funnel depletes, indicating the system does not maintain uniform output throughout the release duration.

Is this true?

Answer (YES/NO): NO